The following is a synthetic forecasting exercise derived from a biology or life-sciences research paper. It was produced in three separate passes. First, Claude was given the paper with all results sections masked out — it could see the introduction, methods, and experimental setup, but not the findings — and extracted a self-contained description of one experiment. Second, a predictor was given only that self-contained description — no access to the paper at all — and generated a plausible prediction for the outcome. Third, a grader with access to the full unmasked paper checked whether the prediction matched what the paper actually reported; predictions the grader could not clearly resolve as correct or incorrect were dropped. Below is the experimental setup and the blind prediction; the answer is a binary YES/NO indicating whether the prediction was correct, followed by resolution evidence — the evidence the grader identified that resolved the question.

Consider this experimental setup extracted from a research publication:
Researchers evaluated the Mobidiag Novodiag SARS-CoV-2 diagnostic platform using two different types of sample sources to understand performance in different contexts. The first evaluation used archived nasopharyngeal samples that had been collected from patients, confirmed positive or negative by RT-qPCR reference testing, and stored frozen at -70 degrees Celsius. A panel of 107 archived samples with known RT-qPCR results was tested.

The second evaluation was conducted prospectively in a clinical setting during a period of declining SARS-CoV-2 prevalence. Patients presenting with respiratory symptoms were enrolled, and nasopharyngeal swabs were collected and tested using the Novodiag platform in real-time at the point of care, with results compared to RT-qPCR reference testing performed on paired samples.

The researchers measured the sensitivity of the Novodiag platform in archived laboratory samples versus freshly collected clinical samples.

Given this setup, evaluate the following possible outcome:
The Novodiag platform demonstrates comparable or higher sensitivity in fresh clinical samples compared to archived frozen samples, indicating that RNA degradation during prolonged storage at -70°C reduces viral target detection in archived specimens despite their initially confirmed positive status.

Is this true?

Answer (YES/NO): NO